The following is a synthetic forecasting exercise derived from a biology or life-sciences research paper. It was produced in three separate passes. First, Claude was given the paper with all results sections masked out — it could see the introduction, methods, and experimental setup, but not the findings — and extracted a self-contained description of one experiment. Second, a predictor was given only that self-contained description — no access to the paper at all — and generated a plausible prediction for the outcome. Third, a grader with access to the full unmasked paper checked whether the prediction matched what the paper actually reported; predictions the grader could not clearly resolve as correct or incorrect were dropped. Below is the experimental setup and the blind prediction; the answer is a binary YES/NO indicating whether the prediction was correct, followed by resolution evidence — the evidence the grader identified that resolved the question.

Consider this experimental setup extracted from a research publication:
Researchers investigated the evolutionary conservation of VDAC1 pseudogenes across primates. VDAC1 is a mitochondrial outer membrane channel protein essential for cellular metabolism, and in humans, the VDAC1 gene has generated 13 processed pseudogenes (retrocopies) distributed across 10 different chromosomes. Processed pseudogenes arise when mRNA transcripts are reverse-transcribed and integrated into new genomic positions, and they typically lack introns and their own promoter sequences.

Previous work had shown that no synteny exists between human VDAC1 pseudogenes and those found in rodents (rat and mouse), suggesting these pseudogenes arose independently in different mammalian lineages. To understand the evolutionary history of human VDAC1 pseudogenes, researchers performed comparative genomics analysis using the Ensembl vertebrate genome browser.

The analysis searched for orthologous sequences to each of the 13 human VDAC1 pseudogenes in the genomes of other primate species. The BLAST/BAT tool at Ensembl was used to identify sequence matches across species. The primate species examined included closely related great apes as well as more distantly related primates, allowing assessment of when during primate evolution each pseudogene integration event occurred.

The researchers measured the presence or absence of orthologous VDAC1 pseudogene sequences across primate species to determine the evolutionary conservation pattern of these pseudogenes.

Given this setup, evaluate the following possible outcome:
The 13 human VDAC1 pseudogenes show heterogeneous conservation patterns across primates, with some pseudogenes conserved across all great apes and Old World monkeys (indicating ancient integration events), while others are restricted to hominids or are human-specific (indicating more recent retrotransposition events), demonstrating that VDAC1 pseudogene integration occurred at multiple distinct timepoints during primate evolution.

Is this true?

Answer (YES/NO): NO